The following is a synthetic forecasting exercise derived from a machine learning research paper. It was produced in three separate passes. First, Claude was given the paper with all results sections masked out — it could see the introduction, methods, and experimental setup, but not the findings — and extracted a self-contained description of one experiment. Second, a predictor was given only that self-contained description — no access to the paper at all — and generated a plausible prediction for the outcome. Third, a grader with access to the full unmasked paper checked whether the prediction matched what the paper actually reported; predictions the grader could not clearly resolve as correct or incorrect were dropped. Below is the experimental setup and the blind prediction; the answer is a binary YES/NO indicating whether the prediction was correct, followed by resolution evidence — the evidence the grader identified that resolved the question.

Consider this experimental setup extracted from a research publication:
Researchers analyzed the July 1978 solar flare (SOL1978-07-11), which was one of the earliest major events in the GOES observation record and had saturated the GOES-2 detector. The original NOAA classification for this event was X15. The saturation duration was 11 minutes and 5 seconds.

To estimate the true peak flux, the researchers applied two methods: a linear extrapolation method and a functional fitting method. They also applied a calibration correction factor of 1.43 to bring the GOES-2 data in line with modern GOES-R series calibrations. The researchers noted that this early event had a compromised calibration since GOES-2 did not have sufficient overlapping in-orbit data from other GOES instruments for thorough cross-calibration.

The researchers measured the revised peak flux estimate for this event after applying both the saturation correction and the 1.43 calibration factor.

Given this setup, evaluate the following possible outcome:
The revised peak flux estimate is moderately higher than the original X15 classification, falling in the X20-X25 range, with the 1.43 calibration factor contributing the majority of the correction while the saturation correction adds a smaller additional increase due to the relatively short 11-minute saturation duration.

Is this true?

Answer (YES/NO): NO